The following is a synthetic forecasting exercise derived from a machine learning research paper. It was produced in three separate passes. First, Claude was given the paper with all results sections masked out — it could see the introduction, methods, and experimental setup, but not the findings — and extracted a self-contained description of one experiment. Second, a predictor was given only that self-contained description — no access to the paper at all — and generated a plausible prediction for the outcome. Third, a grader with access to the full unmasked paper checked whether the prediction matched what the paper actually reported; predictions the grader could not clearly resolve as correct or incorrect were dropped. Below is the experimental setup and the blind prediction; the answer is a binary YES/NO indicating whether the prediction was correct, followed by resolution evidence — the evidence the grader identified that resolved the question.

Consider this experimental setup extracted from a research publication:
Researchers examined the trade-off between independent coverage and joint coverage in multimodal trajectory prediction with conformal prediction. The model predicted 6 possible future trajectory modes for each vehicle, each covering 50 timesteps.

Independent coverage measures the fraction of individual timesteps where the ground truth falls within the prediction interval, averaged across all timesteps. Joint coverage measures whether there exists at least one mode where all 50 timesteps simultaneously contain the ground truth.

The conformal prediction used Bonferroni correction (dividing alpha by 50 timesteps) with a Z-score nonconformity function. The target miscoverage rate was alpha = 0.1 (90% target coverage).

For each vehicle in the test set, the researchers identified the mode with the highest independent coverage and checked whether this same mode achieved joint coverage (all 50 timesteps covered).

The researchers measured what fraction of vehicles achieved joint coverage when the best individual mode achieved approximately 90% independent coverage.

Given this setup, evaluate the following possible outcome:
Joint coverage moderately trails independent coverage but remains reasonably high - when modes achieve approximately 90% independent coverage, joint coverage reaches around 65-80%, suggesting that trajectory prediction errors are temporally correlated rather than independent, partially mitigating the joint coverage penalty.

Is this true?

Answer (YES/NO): NO